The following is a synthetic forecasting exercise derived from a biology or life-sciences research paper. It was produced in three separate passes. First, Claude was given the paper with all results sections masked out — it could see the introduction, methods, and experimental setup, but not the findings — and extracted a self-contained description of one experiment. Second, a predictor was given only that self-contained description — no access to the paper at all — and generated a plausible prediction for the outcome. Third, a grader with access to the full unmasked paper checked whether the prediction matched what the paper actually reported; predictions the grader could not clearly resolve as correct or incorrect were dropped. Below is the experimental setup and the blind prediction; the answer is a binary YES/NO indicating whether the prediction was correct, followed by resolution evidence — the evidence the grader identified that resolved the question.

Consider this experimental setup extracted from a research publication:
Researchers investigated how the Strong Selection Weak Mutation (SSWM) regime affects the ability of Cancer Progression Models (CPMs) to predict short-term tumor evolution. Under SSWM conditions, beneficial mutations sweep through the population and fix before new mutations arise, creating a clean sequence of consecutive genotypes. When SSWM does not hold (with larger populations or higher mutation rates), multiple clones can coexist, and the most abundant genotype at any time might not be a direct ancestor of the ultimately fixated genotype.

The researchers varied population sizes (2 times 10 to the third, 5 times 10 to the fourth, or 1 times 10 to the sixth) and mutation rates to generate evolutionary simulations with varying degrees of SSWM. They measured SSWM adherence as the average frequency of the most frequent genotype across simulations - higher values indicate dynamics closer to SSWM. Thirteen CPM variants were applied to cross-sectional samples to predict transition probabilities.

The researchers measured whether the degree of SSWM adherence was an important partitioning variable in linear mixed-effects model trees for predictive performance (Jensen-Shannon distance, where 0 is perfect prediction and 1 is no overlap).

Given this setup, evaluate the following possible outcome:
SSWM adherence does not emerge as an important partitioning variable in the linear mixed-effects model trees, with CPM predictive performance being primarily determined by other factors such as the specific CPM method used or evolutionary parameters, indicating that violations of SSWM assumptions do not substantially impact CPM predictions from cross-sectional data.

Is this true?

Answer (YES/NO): NO